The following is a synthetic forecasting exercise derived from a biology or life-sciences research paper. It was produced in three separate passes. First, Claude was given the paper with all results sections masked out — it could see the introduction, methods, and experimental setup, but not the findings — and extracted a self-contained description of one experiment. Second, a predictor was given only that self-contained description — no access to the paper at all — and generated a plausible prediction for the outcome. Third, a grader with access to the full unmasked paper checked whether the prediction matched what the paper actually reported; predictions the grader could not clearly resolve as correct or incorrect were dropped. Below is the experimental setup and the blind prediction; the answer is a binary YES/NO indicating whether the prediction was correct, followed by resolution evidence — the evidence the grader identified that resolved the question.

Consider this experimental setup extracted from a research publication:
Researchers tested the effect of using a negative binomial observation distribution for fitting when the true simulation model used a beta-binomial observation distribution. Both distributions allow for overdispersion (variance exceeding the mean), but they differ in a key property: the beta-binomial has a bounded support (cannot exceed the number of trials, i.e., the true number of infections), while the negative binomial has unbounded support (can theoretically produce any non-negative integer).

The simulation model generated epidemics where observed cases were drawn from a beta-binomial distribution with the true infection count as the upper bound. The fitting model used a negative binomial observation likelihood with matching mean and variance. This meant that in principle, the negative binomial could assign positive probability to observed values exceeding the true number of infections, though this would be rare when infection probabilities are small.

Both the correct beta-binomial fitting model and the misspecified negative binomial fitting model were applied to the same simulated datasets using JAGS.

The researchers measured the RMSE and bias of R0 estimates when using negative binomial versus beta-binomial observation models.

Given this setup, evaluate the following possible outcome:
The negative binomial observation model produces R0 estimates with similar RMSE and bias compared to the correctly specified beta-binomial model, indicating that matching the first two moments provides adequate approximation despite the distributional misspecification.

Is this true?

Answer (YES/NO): YES